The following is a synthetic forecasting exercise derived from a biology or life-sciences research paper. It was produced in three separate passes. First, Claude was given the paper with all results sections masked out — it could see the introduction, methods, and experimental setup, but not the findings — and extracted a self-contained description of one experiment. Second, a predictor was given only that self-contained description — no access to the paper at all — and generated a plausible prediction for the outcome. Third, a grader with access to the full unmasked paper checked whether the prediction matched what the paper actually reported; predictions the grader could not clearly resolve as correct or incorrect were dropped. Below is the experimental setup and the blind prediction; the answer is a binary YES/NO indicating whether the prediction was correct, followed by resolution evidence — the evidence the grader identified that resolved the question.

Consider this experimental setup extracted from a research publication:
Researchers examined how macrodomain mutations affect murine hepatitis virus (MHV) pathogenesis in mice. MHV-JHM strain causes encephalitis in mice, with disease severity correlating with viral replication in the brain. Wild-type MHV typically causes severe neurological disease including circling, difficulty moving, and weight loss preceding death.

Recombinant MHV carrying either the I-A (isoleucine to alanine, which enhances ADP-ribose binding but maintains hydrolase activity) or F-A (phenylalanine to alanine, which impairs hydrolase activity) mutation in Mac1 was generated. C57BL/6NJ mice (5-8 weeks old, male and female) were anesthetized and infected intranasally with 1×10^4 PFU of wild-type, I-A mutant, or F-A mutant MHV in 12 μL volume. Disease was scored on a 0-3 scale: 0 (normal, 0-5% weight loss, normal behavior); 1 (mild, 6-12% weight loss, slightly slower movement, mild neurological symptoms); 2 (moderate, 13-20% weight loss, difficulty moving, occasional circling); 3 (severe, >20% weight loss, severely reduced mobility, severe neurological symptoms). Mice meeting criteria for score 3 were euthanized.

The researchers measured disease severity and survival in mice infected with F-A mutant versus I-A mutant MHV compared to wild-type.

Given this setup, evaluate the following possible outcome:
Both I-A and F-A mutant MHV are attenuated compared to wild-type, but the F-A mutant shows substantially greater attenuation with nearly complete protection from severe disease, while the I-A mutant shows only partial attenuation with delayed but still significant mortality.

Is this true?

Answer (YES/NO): NO